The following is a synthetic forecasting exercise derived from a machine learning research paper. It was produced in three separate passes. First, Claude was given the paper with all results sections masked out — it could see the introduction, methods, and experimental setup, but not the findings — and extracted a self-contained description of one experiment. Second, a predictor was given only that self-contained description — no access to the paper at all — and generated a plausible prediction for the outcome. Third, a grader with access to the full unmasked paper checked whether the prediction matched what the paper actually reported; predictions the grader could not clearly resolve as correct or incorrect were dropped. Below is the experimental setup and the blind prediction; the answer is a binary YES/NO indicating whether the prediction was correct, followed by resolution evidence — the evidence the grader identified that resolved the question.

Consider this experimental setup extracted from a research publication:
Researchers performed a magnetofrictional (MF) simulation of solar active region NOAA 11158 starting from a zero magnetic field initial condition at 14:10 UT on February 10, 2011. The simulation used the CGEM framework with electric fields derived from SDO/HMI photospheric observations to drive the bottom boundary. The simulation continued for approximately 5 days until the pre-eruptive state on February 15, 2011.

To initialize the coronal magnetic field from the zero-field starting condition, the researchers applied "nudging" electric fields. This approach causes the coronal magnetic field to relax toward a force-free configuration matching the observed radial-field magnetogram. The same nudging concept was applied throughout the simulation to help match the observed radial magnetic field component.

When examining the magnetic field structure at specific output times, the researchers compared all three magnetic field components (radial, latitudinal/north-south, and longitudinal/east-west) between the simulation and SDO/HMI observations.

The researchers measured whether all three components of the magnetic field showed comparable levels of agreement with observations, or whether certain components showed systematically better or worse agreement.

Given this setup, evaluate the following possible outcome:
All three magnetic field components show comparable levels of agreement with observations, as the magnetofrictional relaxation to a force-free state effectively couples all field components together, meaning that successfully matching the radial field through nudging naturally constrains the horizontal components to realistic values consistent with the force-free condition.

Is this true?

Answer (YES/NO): YES